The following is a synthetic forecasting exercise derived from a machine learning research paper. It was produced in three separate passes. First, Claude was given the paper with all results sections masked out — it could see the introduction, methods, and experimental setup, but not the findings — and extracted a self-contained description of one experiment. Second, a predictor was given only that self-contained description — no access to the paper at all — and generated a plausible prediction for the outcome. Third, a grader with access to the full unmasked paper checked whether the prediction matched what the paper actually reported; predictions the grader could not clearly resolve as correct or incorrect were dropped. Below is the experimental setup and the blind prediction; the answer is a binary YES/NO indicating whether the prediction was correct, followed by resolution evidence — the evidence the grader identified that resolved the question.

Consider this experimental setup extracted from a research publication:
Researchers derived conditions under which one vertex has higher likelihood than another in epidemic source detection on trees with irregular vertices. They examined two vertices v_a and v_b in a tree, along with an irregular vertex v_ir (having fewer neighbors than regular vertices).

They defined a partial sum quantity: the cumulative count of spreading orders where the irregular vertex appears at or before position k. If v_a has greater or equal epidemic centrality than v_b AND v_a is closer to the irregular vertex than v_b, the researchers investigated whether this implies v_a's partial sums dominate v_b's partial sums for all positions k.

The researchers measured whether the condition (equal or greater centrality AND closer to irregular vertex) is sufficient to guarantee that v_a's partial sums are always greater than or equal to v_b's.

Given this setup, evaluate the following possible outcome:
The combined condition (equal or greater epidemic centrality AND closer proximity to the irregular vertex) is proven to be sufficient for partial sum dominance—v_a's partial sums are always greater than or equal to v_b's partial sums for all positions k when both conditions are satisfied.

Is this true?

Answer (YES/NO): YES